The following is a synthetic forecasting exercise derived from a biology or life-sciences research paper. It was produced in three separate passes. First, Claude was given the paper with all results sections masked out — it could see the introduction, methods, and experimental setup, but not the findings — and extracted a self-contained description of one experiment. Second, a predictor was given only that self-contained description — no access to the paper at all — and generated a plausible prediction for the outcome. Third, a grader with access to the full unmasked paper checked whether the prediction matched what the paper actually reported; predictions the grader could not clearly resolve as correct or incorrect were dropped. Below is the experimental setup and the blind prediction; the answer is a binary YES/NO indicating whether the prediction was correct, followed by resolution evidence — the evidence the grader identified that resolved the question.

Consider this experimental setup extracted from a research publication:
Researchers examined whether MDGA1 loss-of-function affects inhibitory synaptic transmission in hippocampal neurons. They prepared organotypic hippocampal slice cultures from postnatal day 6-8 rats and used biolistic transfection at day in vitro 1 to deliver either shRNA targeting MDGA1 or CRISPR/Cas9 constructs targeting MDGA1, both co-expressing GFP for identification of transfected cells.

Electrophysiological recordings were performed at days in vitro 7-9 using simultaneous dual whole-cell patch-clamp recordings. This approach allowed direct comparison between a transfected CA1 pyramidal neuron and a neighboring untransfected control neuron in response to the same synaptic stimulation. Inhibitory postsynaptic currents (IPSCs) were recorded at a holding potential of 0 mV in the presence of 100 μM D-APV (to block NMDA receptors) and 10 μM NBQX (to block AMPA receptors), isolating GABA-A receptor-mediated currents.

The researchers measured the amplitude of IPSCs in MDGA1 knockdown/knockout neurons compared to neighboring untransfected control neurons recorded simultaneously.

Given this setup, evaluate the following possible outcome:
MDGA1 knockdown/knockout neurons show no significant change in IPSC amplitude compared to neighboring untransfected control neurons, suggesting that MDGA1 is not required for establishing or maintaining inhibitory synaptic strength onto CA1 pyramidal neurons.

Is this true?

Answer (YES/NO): YES